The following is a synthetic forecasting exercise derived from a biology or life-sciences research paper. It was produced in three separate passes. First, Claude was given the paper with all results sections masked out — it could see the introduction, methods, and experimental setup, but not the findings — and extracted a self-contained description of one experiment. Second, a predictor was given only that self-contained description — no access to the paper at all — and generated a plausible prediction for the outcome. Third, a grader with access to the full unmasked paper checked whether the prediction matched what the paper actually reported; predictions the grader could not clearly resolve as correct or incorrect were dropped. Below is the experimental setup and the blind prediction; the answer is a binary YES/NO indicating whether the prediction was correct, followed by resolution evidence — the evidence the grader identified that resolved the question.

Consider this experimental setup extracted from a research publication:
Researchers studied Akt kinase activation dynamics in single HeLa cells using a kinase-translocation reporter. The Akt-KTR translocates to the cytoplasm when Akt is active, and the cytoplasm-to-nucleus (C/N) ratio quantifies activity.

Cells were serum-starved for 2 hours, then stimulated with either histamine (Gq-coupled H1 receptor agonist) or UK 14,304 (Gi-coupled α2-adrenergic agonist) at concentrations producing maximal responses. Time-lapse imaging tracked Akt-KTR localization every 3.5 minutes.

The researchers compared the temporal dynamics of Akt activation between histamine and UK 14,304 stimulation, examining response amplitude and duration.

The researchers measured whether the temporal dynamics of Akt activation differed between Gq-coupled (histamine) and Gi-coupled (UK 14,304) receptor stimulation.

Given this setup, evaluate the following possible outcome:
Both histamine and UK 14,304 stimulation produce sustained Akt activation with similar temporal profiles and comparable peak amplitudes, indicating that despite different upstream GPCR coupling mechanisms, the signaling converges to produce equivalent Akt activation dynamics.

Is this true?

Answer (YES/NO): NO